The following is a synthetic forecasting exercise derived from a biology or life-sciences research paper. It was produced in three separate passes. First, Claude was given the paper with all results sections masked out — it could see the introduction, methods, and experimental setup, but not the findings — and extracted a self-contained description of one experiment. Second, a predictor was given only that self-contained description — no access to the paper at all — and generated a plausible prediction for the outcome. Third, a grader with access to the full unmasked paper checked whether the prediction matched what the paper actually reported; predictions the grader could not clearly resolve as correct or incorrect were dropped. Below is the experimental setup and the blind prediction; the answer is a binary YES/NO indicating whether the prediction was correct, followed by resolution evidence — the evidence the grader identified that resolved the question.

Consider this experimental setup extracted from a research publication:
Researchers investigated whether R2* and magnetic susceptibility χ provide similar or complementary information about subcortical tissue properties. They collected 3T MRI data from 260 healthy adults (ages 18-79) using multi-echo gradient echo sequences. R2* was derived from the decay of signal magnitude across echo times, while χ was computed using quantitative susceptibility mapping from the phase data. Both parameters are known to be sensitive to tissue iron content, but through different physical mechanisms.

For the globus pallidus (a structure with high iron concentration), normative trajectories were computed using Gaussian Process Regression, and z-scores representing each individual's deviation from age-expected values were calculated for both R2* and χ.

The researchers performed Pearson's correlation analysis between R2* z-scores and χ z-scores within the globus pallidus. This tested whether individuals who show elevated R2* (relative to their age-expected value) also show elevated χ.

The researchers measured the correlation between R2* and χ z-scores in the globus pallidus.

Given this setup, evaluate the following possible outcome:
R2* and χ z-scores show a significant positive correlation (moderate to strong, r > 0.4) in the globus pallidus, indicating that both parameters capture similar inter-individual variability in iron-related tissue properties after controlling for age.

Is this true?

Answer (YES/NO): YES